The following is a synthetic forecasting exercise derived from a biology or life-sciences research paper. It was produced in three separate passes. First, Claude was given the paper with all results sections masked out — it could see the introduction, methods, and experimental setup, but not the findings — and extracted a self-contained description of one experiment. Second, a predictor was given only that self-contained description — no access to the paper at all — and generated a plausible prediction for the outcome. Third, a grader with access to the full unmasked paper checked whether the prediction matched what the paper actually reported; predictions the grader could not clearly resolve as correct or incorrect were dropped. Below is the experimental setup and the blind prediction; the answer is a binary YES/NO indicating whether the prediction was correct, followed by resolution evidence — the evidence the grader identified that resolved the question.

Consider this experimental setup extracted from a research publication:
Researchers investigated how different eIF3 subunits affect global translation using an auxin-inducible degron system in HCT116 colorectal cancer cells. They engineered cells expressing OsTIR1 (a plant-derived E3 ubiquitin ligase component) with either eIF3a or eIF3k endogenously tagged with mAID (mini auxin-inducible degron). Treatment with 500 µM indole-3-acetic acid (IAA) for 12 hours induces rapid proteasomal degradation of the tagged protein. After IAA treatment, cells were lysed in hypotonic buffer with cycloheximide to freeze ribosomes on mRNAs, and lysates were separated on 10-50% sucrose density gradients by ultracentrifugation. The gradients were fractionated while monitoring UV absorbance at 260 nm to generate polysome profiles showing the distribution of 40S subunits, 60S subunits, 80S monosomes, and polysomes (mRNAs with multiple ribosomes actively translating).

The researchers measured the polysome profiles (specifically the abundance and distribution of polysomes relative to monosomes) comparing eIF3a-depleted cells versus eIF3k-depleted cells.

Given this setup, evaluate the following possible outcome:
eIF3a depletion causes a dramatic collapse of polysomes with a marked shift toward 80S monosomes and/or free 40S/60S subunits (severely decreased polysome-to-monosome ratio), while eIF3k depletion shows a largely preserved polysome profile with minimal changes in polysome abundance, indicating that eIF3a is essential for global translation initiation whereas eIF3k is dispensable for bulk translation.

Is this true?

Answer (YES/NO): NO